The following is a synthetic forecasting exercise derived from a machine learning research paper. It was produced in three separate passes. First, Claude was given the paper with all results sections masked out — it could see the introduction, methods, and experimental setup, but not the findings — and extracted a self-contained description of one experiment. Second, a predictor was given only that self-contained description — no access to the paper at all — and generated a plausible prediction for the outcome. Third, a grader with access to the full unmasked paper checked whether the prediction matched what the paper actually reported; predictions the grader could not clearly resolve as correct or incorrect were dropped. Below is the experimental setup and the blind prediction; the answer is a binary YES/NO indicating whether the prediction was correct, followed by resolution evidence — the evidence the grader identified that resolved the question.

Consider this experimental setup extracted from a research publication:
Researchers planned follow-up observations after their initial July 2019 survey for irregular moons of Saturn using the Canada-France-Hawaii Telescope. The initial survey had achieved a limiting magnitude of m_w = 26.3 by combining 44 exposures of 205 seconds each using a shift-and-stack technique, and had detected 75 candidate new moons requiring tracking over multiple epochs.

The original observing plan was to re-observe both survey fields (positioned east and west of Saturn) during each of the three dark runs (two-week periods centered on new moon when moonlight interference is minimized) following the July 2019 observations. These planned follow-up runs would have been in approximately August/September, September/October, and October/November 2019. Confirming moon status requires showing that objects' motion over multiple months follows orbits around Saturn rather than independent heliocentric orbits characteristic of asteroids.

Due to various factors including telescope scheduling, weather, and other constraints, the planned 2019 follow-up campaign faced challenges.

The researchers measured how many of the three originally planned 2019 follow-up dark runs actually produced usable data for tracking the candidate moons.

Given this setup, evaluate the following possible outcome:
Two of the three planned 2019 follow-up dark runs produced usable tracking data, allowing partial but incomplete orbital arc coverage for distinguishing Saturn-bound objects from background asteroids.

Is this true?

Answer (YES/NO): NO